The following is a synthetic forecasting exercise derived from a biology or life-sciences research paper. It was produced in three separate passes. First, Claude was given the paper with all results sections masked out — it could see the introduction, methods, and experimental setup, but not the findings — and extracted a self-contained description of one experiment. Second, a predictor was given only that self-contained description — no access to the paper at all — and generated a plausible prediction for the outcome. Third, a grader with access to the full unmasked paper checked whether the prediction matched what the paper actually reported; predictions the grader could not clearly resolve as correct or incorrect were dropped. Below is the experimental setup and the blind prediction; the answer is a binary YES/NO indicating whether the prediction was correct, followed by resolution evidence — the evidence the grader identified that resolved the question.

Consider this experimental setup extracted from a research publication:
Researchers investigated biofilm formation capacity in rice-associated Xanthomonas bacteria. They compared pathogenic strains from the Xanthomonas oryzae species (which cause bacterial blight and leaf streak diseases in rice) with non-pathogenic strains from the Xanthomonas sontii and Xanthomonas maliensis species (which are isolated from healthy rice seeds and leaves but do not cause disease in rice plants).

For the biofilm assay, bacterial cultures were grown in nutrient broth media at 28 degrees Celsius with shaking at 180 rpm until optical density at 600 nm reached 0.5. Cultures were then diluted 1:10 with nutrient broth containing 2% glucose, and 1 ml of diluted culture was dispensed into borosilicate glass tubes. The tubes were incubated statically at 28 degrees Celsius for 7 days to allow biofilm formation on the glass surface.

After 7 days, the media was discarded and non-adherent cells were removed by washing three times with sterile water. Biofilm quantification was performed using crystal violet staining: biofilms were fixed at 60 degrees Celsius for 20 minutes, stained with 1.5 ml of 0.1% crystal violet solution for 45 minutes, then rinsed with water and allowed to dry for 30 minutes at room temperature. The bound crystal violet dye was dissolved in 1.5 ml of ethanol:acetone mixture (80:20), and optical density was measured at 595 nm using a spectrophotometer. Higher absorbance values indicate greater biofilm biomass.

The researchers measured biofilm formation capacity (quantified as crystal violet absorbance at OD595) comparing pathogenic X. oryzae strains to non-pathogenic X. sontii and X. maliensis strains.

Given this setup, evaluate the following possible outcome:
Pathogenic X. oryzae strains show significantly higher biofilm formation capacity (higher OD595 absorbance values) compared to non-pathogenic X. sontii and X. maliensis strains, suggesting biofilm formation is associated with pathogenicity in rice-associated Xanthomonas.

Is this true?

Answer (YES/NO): NO